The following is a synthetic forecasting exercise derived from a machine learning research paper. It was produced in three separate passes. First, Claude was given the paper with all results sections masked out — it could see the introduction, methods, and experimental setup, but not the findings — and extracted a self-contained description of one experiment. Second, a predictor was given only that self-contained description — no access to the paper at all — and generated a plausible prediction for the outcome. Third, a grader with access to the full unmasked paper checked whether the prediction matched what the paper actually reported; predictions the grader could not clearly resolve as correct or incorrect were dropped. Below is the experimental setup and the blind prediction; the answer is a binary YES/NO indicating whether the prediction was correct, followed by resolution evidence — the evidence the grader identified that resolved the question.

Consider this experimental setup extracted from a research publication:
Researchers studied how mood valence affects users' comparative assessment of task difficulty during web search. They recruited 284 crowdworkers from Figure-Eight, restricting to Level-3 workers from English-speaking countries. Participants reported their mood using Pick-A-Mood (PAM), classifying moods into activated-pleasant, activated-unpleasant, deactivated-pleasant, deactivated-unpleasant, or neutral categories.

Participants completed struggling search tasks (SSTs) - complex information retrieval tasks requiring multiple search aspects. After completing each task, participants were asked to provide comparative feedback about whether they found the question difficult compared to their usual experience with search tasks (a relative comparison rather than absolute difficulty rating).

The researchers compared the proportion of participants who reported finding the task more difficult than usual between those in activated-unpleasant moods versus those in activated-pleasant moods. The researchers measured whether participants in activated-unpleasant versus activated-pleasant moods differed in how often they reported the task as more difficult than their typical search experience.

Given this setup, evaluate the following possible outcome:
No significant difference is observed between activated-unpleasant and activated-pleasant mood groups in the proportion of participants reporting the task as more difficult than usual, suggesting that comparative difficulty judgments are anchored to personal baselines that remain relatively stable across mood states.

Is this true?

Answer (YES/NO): YES